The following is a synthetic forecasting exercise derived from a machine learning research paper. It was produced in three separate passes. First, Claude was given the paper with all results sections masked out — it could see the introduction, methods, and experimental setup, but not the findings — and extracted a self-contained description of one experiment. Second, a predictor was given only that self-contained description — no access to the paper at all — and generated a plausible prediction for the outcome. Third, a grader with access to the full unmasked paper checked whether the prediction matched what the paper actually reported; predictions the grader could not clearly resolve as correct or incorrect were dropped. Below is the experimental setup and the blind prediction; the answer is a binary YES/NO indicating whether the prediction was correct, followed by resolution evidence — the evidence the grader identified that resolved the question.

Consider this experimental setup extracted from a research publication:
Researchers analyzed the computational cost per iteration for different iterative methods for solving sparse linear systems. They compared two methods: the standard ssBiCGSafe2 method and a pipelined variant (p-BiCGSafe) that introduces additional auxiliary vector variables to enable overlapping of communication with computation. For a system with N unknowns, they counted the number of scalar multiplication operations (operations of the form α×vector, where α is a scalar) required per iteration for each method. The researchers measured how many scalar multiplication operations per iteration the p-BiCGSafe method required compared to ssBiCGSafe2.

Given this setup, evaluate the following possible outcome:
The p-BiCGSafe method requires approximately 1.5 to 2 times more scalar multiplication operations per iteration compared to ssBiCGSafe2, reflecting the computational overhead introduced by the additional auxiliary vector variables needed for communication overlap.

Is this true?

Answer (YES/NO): YES